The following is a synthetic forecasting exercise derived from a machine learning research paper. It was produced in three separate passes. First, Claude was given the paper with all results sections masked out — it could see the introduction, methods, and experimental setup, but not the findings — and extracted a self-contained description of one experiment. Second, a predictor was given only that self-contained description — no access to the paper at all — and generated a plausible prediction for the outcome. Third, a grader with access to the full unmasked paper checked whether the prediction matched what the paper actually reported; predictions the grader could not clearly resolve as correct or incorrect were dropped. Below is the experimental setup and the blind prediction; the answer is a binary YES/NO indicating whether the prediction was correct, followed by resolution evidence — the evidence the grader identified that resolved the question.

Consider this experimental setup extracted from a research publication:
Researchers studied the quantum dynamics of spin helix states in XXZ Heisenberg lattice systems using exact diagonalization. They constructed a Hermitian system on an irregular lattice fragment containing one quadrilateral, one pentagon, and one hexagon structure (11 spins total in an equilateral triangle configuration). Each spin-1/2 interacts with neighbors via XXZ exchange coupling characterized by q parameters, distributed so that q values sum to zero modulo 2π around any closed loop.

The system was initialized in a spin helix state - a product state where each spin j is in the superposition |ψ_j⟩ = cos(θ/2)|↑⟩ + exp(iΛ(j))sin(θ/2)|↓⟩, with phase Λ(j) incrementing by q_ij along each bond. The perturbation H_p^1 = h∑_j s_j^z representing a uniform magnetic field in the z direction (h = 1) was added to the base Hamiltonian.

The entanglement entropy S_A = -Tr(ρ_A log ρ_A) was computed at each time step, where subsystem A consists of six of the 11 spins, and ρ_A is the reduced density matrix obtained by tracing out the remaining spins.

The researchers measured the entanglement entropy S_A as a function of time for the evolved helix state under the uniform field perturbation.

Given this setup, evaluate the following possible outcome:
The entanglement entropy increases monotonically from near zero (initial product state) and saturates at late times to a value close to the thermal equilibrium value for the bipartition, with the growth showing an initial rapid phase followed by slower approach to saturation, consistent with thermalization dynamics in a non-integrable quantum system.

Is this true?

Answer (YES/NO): NO